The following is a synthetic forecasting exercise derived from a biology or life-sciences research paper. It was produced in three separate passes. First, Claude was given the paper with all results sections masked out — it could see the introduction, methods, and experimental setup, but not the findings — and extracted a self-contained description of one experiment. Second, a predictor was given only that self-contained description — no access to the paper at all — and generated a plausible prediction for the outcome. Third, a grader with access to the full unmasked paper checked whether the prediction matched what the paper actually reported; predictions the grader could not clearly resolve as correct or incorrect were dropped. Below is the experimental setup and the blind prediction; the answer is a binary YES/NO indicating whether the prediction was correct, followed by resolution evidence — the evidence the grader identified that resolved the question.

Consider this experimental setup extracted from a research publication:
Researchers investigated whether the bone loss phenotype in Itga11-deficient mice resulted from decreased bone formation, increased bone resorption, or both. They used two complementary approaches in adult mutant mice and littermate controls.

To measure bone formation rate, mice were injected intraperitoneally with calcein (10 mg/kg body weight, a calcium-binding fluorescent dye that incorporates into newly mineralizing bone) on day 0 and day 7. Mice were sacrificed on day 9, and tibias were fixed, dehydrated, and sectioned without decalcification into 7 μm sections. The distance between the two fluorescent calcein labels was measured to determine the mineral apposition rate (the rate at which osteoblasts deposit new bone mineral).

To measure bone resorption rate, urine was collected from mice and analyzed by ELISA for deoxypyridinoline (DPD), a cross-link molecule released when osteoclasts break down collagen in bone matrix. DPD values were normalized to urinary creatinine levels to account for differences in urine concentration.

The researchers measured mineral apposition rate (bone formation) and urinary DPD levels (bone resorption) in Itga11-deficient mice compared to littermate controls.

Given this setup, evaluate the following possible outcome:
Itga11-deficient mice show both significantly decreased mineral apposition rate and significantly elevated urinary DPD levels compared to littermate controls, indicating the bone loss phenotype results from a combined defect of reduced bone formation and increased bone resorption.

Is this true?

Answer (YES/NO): NO